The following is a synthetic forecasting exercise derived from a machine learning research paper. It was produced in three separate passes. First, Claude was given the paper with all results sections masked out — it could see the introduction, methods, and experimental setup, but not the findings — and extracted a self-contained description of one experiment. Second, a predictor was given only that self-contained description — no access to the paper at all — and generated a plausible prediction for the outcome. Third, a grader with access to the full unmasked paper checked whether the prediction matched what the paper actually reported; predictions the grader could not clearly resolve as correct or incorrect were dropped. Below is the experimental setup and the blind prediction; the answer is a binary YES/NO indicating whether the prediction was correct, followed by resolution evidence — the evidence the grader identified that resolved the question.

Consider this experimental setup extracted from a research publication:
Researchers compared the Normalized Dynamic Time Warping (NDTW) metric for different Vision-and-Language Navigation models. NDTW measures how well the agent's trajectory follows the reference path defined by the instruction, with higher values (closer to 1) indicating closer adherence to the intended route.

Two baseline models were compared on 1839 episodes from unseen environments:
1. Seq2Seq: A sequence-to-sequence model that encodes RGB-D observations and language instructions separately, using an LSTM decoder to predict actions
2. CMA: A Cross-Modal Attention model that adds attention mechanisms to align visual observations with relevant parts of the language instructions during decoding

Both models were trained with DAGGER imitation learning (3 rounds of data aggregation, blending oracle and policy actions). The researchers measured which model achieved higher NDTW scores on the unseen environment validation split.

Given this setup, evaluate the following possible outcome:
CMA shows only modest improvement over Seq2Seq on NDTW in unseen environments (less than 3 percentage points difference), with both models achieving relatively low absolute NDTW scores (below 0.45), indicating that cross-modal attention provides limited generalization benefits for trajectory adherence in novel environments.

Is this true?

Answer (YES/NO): YES